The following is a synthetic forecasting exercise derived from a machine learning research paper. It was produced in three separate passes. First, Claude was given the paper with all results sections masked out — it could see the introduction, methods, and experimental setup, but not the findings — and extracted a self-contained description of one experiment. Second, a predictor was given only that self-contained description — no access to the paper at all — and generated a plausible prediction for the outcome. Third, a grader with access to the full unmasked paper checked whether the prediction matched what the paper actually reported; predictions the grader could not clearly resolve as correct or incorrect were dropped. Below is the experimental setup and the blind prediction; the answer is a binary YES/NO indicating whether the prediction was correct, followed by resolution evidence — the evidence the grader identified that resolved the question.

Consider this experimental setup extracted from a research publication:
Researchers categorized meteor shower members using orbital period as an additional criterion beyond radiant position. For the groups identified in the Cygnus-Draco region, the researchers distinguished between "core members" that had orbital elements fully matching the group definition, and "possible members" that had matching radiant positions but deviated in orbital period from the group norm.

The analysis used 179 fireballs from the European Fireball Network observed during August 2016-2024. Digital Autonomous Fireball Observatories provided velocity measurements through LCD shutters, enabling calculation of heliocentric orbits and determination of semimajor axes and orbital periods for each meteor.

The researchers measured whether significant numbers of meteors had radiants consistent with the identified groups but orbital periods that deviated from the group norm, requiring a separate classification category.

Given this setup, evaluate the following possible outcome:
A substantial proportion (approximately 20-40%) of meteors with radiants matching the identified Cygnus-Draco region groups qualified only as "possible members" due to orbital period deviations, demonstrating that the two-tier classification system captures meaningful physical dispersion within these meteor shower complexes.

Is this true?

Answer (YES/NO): NO